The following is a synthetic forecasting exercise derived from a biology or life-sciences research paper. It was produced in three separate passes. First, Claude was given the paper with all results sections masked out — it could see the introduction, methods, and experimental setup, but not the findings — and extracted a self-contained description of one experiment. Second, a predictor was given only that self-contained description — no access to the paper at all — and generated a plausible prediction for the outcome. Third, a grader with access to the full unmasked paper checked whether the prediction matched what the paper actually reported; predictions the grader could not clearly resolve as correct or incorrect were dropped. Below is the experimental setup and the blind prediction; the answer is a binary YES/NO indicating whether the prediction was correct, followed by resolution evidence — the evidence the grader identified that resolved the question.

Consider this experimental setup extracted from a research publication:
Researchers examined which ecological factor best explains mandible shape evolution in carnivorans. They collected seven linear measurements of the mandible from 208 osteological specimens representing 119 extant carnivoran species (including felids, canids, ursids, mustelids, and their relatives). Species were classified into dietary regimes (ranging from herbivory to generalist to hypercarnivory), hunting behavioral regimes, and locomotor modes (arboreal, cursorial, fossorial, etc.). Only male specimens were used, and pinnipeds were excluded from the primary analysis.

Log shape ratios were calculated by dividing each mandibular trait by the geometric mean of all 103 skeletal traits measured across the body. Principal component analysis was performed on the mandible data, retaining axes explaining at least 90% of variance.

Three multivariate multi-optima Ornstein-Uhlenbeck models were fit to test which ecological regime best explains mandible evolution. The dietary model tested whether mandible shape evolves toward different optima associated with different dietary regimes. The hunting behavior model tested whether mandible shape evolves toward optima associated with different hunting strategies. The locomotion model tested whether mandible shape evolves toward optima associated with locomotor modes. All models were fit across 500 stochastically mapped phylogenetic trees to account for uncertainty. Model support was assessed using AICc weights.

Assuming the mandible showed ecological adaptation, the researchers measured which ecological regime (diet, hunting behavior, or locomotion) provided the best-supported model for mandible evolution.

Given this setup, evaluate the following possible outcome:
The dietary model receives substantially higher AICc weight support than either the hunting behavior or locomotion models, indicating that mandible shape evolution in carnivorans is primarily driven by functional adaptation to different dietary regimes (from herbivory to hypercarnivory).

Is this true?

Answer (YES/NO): YES